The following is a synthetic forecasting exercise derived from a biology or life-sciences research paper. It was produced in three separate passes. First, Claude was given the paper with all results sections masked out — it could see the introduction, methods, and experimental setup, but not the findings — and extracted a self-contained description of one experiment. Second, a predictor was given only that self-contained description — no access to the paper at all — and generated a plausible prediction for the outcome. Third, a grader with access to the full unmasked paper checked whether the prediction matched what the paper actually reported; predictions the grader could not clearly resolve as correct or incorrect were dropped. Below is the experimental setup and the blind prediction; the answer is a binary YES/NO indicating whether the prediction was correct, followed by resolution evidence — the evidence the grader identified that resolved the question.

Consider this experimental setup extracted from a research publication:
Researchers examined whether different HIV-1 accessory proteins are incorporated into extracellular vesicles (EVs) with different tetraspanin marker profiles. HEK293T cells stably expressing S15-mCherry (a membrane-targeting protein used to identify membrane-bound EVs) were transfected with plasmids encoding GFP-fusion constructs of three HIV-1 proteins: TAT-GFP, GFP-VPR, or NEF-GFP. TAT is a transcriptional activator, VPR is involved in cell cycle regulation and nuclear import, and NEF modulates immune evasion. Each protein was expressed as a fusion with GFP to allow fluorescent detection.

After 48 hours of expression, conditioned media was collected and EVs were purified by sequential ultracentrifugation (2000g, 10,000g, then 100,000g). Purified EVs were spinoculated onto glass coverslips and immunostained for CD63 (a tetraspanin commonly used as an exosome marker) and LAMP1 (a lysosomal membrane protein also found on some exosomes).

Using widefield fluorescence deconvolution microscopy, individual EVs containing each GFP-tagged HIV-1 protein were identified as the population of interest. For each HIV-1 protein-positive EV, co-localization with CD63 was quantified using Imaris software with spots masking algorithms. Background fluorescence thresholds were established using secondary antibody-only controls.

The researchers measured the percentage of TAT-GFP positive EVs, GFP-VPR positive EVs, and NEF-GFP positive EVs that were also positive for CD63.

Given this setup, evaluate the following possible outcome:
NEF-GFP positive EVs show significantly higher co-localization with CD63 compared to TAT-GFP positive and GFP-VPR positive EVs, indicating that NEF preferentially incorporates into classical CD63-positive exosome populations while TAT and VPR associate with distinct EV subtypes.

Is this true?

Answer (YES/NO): NO